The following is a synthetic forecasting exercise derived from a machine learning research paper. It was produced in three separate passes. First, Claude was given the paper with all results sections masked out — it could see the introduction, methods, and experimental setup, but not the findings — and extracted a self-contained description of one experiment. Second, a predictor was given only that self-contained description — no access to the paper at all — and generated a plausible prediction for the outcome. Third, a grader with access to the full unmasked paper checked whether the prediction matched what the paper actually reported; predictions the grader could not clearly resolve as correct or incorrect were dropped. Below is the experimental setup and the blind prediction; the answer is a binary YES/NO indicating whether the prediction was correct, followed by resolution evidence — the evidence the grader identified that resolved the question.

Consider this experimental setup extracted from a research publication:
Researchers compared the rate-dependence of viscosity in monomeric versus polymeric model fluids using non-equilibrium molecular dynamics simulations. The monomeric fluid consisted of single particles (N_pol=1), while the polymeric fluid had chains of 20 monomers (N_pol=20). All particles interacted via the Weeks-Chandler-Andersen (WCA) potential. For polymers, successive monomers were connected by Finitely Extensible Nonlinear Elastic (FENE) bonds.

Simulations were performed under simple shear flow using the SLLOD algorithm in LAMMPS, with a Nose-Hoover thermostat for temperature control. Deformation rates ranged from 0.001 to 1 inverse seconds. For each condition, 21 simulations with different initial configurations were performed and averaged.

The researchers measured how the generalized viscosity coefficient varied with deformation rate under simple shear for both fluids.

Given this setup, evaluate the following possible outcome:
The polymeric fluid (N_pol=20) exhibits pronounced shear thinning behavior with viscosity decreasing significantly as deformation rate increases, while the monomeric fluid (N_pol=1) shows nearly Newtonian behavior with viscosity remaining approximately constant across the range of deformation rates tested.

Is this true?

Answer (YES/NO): YES